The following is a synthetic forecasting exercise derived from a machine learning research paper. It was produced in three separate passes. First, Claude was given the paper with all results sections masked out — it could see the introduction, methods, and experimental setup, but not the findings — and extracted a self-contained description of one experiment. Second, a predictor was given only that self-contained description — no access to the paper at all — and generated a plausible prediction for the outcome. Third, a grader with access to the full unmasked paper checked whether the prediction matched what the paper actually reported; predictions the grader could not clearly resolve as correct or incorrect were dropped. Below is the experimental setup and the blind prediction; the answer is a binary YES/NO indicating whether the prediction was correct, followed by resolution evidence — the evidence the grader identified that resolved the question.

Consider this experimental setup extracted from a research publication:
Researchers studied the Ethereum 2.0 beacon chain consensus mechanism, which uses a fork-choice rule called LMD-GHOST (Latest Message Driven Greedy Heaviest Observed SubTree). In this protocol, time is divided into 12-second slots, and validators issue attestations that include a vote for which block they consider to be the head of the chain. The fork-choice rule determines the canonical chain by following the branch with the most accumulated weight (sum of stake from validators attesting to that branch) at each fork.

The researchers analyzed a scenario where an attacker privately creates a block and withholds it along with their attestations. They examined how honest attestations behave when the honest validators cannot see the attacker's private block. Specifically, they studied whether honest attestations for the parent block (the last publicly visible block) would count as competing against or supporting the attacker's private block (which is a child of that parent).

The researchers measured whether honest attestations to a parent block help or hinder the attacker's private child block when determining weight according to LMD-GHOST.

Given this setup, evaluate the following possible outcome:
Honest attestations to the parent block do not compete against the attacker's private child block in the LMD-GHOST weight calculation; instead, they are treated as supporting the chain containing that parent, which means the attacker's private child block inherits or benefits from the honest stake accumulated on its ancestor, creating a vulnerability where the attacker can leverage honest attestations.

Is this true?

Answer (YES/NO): YES